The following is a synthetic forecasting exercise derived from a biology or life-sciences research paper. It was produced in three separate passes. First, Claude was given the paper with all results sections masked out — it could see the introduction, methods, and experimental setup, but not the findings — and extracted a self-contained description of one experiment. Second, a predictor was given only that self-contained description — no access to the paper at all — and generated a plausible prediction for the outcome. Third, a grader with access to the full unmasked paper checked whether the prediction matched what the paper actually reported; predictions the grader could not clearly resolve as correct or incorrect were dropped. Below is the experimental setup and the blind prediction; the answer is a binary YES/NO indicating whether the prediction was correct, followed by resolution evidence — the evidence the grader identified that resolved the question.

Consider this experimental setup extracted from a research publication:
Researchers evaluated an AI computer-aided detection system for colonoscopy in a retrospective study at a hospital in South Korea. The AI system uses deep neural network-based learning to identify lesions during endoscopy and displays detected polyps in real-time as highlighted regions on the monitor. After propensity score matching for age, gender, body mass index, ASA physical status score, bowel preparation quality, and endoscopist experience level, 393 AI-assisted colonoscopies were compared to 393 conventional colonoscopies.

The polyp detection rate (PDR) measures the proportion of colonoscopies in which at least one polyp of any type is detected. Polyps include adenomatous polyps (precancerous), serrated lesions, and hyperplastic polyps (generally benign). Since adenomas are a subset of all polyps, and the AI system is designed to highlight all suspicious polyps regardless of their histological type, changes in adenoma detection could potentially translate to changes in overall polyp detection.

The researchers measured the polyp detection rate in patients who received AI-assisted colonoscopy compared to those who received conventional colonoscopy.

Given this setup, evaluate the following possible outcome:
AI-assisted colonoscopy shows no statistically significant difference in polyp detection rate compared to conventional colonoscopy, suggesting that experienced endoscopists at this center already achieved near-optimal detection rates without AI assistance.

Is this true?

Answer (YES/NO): YES